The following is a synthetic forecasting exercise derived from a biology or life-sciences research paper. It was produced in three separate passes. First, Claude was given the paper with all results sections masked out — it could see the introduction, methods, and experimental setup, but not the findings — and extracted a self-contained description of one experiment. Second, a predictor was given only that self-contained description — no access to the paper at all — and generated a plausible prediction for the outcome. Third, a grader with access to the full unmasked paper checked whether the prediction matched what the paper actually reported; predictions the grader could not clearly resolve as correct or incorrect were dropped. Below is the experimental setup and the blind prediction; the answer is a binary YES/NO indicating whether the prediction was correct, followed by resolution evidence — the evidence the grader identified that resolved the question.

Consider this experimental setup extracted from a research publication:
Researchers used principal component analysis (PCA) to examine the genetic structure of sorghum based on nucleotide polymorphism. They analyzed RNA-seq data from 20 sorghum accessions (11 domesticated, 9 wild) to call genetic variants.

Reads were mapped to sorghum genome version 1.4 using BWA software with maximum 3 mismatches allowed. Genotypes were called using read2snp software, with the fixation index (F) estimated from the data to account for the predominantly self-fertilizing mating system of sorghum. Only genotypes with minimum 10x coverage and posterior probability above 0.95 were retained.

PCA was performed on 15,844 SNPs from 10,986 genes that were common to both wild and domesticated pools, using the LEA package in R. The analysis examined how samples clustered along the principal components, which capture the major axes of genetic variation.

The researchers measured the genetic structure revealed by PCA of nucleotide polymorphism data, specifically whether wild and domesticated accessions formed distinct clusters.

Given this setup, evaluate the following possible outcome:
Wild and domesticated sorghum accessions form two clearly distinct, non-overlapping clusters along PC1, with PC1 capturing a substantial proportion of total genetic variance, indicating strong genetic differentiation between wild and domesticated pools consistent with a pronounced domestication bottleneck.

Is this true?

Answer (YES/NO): NO